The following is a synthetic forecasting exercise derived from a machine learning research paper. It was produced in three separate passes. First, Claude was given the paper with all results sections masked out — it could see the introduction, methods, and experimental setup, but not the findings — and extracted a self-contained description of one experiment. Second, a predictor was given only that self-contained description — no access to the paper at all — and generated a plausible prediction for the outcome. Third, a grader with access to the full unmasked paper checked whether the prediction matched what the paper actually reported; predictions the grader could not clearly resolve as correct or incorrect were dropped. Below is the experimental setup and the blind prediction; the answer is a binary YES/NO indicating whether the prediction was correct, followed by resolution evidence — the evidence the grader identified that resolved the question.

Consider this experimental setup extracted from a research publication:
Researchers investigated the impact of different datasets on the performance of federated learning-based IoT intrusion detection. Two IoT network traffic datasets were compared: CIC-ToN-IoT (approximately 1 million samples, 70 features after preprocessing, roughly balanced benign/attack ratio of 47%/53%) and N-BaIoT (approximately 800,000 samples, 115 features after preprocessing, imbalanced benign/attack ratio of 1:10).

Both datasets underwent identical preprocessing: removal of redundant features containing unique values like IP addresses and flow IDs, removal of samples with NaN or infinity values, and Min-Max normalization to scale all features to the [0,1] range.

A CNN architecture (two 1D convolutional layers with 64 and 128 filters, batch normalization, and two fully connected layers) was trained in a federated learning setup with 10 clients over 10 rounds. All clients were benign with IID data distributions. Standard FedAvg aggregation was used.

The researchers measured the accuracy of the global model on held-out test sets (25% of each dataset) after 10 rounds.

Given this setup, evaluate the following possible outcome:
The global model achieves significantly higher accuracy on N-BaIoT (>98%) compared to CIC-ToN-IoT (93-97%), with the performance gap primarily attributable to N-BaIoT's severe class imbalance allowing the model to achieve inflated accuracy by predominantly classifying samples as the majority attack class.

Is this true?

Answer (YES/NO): NO